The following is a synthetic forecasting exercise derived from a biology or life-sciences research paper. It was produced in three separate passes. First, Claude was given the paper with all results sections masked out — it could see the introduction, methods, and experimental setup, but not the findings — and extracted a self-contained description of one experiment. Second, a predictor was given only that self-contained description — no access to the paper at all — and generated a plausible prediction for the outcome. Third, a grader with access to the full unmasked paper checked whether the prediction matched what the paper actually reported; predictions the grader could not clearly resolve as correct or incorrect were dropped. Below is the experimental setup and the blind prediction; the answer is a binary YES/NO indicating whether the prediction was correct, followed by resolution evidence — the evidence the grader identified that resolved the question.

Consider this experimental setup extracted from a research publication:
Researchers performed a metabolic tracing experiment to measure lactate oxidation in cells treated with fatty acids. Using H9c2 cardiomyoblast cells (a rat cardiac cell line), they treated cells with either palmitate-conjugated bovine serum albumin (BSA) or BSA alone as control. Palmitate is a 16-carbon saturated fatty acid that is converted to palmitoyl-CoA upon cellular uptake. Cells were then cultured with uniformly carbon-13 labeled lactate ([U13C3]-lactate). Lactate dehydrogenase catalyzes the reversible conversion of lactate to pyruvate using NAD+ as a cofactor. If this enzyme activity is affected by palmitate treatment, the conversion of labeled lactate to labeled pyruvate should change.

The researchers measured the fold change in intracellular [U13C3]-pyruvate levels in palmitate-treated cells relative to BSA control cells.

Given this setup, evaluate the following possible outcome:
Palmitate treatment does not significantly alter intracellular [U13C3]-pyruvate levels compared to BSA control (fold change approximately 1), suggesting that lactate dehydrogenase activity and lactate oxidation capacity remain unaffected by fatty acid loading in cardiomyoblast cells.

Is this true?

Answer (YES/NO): NO